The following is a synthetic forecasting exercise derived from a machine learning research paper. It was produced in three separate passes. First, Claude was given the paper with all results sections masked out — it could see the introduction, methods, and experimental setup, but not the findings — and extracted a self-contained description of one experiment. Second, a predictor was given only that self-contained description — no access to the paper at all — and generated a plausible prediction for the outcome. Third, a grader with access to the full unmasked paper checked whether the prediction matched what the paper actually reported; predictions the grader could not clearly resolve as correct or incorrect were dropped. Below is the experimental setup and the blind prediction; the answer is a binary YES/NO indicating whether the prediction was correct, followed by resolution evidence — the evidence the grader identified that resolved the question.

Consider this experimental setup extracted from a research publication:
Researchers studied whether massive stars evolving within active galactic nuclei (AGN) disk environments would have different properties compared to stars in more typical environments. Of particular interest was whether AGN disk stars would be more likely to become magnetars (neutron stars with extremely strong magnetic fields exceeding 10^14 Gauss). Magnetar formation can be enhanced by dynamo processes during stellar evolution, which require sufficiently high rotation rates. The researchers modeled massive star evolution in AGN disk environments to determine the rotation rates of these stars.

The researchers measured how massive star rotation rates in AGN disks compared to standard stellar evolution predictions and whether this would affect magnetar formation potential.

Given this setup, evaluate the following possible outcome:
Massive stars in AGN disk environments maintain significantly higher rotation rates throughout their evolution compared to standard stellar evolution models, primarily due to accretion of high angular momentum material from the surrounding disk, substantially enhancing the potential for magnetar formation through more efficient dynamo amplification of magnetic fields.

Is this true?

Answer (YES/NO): YES